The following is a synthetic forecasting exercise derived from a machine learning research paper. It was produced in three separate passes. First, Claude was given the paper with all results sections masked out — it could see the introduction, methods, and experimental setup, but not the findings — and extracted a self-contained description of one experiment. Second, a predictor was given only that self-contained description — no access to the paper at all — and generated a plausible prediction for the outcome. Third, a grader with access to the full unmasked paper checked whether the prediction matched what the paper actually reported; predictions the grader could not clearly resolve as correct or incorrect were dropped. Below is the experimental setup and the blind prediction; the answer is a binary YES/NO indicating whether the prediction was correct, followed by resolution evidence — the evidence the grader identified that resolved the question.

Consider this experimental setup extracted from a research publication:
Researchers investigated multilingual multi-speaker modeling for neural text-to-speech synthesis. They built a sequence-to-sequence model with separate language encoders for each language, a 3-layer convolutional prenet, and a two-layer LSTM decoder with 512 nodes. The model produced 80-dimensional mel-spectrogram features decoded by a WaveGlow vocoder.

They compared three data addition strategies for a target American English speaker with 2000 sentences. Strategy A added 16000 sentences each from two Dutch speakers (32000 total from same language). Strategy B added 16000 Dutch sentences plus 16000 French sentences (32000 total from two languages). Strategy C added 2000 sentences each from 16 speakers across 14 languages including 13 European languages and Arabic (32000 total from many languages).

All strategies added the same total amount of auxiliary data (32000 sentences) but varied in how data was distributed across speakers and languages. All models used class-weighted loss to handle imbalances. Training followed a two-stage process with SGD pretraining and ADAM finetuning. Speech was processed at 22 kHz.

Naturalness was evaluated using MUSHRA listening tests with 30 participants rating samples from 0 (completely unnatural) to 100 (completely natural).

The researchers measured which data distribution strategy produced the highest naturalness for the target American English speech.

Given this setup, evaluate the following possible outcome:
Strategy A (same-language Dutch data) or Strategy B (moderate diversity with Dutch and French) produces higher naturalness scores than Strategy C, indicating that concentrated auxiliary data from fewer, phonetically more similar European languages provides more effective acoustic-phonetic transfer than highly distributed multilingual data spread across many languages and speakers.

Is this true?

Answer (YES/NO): NO